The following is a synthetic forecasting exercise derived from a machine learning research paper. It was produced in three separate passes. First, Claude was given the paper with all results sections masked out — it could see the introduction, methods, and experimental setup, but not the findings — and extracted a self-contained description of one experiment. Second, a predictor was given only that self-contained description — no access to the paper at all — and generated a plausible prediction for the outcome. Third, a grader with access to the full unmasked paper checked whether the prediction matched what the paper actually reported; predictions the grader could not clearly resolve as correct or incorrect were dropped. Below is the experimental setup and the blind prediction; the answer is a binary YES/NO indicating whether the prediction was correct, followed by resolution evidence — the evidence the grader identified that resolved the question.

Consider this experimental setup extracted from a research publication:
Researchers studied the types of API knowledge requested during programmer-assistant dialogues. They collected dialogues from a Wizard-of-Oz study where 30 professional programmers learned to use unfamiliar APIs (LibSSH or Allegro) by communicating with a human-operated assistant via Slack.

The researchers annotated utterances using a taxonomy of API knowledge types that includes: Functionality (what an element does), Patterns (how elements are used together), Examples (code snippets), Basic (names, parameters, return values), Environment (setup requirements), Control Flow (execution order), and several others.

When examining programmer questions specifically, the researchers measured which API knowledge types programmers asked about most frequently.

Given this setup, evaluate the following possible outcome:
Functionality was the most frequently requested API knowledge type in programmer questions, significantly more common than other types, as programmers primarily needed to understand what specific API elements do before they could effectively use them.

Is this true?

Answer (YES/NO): NO